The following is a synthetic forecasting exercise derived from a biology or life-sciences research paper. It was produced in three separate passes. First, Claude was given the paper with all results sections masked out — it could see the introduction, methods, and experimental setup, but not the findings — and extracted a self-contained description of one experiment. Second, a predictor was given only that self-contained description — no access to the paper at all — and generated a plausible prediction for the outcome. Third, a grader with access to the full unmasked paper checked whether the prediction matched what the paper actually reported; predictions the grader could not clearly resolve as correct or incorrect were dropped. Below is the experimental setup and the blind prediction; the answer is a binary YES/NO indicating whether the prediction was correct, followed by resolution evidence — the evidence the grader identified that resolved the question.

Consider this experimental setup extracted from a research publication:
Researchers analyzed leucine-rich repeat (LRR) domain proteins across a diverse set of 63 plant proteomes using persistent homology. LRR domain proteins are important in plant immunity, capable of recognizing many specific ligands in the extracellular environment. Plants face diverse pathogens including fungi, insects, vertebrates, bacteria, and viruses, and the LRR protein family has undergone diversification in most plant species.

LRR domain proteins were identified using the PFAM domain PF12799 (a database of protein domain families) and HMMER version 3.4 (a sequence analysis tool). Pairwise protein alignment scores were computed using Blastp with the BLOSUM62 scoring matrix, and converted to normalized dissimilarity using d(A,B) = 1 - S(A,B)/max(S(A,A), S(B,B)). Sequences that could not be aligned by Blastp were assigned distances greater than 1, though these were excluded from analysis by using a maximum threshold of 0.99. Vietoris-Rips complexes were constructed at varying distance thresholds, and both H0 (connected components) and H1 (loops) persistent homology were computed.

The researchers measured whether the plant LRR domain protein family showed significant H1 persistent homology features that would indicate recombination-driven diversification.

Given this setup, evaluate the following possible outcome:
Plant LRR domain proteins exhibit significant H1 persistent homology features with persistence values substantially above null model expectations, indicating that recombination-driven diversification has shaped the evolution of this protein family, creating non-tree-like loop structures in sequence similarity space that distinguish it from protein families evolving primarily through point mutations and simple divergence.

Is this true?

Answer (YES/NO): YES